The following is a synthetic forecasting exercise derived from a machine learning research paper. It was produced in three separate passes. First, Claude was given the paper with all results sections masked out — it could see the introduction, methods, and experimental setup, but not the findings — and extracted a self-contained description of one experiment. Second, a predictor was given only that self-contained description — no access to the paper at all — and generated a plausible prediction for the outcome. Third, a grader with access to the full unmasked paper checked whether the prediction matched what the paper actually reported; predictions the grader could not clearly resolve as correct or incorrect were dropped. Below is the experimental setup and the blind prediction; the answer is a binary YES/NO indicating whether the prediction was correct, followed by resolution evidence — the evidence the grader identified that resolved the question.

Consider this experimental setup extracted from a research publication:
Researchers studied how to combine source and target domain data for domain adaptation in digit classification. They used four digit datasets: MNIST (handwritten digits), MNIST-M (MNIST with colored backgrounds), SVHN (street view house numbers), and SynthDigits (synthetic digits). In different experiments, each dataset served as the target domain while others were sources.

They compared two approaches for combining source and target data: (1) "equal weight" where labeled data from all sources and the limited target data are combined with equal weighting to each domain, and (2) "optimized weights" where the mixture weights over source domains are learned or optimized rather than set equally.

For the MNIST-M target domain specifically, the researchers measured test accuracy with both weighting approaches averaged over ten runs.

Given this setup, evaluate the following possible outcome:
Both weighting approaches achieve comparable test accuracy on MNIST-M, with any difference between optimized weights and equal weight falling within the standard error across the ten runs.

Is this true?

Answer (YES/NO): NO